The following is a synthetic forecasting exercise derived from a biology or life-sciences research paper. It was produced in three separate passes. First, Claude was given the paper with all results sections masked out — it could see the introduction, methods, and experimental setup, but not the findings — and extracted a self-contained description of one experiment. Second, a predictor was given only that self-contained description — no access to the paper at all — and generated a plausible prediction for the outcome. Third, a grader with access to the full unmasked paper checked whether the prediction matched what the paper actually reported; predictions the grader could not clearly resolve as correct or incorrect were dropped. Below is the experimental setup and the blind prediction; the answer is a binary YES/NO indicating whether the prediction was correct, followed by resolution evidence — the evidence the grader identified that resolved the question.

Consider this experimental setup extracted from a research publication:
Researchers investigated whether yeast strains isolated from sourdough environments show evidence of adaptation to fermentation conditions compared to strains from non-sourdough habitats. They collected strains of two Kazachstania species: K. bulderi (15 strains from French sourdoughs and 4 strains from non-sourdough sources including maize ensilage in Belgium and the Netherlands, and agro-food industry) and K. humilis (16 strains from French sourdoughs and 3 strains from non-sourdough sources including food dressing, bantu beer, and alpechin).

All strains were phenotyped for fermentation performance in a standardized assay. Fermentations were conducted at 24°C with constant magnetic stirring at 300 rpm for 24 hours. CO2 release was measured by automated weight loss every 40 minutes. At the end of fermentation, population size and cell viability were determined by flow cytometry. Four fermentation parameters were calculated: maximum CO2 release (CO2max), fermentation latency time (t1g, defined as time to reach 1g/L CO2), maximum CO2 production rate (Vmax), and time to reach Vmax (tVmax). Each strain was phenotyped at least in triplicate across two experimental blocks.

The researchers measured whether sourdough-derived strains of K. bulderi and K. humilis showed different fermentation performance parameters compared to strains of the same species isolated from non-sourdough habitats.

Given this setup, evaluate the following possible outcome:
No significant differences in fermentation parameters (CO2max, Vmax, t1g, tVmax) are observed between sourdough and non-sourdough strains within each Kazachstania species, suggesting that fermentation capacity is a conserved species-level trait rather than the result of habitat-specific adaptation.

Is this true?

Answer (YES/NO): NO